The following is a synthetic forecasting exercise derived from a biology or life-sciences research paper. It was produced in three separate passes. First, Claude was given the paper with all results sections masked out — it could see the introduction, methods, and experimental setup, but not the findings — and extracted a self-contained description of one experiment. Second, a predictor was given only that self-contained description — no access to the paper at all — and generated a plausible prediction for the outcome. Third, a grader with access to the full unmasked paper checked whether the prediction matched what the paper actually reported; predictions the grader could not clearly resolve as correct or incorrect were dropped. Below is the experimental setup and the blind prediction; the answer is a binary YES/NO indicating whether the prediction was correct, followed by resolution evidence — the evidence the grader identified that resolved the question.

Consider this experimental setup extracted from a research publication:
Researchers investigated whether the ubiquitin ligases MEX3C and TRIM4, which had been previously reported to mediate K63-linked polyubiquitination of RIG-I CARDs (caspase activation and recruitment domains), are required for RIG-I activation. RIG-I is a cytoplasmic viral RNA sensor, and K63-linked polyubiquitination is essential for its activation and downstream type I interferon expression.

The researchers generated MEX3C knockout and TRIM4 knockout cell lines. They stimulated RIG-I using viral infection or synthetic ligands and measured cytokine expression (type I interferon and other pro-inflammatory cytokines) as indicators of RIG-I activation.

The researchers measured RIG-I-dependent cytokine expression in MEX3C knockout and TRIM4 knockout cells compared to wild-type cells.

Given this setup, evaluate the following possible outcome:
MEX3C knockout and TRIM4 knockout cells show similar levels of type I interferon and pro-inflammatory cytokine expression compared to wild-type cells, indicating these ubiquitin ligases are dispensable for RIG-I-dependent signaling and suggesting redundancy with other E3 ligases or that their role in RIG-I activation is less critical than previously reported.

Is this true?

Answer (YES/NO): YES